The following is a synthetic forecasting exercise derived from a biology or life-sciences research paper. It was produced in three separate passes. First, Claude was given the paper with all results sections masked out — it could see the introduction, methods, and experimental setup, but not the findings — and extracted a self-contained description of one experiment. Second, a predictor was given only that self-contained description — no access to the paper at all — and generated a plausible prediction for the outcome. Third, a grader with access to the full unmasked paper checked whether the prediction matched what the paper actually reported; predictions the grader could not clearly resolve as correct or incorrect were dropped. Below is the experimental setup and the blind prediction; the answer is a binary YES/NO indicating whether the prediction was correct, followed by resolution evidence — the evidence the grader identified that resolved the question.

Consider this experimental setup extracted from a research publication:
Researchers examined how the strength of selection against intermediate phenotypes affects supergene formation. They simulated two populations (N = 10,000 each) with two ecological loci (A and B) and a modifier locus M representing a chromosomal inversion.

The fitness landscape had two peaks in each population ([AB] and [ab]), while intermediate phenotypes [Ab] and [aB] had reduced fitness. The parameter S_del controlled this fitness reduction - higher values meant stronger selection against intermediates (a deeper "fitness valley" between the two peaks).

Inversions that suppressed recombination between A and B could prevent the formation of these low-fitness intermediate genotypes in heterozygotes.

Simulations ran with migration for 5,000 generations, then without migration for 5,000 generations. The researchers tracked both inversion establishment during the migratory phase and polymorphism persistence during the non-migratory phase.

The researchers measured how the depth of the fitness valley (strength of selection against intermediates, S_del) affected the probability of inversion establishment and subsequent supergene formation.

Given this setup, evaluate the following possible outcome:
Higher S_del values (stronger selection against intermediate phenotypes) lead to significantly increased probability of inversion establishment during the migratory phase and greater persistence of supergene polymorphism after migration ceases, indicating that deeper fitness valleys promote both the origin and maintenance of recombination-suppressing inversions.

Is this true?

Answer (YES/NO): NO